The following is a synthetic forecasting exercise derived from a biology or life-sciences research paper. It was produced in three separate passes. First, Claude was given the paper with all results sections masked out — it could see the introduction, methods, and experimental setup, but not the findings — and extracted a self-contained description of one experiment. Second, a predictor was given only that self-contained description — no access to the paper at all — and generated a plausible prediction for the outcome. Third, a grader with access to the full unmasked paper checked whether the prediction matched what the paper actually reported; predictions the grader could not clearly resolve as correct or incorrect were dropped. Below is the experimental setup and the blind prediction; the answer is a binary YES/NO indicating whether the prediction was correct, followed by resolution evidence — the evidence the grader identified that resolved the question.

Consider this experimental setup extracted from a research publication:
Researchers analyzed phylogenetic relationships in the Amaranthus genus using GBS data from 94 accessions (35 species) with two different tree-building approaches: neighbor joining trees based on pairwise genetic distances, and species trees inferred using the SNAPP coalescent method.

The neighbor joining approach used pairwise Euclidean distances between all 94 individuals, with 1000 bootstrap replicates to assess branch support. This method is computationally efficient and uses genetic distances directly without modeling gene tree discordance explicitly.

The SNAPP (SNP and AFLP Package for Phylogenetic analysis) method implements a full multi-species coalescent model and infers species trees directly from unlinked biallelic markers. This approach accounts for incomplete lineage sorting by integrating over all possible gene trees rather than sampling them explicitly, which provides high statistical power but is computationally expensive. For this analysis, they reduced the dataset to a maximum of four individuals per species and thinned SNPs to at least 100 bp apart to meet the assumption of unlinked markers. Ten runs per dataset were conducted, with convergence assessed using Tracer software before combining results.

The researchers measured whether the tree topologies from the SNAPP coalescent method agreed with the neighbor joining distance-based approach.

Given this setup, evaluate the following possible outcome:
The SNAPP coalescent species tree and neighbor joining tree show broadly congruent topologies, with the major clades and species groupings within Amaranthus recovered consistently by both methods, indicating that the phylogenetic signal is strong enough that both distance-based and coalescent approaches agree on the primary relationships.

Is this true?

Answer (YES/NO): YES